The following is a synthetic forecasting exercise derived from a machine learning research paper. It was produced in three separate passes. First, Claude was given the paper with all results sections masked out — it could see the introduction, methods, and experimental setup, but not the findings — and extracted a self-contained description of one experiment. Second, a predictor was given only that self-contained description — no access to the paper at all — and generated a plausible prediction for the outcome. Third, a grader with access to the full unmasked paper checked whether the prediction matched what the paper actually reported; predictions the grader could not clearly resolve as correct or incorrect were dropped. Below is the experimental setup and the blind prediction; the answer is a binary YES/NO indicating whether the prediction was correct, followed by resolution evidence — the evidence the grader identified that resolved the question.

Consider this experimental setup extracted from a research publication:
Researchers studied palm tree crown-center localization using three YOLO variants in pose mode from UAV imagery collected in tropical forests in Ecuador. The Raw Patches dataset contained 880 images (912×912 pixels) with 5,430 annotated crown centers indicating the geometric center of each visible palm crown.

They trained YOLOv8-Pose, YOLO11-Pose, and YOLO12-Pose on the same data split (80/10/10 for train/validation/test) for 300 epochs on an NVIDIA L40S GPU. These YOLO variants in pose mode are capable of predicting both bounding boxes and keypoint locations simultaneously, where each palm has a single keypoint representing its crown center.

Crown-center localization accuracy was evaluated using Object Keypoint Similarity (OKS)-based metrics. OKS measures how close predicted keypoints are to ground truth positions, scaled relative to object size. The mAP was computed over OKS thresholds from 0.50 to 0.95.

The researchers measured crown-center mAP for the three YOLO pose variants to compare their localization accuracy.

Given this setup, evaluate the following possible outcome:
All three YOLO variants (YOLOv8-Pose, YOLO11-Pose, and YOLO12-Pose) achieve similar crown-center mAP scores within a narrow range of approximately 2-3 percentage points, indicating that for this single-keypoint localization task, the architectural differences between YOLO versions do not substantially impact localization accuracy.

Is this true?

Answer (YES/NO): YES